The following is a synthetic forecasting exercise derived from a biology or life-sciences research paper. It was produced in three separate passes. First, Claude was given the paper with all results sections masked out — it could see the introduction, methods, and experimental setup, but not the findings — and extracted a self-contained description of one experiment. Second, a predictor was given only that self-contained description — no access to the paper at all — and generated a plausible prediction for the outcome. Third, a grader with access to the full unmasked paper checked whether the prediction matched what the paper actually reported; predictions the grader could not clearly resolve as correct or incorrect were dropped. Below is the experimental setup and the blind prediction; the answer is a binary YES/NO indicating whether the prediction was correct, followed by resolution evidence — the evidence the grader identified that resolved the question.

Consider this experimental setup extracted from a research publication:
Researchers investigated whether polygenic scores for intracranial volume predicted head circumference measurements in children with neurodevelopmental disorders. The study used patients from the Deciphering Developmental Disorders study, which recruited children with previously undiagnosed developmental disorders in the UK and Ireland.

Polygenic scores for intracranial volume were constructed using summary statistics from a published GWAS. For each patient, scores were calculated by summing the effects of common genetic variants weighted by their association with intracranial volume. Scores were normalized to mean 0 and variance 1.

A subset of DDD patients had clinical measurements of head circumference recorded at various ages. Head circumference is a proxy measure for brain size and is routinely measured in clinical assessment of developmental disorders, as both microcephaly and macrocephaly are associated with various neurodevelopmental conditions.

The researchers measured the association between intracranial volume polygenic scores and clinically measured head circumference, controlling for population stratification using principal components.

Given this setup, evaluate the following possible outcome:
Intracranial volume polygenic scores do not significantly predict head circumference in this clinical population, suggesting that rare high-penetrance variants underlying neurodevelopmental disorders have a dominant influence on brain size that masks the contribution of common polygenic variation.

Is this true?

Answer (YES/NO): NO